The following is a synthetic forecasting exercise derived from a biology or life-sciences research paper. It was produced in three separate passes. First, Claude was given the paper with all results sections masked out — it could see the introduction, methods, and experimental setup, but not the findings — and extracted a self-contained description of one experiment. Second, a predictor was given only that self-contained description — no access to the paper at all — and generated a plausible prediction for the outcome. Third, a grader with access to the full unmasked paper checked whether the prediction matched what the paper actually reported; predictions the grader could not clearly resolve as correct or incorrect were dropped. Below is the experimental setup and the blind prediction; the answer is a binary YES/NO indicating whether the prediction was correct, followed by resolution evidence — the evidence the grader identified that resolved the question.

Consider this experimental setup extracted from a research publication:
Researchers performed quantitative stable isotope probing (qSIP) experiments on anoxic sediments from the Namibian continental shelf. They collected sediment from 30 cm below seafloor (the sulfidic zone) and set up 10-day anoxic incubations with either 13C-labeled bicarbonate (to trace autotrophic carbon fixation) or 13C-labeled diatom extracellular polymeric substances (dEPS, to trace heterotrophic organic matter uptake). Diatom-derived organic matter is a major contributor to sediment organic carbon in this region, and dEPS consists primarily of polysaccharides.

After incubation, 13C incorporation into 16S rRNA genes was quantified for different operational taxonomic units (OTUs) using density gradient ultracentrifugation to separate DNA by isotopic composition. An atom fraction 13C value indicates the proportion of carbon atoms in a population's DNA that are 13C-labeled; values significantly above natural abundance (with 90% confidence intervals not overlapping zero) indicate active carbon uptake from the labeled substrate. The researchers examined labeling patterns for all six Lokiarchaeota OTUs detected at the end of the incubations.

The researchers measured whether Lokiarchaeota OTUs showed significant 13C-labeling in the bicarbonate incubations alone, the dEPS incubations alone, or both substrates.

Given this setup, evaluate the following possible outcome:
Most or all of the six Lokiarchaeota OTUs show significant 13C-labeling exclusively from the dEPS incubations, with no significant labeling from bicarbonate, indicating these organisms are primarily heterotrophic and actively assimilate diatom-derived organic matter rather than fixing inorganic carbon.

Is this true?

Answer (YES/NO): NO